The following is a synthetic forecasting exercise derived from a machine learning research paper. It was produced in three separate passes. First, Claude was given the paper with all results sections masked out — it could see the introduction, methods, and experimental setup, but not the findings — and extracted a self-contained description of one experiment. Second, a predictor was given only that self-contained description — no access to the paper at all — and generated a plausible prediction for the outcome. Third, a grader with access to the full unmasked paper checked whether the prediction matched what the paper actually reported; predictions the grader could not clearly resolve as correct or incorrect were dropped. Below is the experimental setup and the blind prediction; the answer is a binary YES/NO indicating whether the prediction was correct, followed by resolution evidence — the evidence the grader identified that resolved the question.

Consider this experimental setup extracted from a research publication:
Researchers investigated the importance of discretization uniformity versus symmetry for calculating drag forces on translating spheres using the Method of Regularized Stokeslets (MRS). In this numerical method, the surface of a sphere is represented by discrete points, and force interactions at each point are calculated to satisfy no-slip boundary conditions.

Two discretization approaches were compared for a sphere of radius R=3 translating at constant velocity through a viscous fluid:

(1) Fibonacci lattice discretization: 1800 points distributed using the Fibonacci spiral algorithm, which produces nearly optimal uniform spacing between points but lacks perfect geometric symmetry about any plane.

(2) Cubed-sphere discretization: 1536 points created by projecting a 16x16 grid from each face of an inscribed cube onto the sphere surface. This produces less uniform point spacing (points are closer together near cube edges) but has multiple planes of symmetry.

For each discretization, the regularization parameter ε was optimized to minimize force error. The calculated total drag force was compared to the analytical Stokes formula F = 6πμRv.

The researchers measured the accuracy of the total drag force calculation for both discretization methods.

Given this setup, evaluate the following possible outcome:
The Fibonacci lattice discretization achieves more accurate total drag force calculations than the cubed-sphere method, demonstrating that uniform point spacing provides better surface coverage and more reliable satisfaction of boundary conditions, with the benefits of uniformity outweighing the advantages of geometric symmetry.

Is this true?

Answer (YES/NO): NO